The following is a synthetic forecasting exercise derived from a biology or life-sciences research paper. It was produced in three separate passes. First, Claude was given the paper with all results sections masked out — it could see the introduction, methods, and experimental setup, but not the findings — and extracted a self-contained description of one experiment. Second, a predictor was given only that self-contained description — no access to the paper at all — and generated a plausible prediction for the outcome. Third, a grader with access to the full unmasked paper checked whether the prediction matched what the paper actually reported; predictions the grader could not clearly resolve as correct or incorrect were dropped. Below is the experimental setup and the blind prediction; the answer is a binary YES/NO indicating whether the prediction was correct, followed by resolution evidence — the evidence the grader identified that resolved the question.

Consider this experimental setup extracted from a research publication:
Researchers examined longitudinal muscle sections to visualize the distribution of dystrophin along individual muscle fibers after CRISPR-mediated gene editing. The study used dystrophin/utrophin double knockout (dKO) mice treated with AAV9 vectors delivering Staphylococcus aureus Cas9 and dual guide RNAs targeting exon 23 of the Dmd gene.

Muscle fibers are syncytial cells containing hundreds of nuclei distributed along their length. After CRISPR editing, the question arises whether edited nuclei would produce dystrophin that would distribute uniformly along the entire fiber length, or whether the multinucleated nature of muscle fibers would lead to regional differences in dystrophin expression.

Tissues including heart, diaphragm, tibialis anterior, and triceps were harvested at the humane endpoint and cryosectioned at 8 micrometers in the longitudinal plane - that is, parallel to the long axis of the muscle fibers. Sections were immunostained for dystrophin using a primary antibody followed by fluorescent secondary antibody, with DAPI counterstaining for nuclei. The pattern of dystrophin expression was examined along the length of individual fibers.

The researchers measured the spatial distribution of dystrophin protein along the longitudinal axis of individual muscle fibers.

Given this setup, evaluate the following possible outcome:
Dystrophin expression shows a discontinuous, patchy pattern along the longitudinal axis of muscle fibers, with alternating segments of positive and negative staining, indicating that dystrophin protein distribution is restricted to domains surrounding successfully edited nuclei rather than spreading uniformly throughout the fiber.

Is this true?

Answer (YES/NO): YES